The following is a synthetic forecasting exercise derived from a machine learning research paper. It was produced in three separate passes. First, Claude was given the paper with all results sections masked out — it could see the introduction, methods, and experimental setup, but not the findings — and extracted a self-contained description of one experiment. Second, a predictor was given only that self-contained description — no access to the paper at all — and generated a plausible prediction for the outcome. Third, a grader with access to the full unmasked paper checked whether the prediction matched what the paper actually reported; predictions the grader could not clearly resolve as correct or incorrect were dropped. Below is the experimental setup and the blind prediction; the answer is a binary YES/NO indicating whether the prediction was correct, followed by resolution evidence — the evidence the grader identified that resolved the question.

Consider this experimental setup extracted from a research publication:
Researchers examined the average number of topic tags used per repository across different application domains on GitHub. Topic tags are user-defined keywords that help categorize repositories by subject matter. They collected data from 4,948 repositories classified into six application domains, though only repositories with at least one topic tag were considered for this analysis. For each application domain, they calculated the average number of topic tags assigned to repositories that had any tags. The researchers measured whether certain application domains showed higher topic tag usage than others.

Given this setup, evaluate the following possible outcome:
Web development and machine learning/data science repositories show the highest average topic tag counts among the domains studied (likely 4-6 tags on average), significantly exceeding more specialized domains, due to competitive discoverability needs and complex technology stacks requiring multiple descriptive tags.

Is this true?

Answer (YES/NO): NO